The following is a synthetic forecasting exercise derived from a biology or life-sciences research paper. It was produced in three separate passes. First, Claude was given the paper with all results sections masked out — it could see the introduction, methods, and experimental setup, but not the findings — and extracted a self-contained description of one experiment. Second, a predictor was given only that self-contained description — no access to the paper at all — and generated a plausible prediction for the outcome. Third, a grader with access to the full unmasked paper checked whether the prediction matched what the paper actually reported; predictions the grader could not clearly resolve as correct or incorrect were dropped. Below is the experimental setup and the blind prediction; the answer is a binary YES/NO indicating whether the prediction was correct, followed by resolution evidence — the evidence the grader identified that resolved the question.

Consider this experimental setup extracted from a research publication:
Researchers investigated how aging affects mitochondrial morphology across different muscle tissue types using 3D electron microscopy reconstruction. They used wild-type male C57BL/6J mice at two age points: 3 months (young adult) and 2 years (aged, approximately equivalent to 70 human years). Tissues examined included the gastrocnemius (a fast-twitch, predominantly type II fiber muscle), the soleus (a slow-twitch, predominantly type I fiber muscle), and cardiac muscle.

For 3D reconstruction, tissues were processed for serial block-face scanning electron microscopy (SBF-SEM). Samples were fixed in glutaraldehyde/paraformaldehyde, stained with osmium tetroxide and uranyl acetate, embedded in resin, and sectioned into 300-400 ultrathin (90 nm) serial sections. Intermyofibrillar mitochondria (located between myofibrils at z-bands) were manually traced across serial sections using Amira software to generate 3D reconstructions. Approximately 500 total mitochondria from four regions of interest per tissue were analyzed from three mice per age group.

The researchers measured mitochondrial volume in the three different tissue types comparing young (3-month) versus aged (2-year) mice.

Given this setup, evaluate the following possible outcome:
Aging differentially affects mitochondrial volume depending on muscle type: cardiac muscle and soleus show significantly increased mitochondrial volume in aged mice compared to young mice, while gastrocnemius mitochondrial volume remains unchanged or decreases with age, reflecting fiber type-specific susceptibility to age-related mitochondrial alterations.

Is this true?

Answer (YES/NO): NO